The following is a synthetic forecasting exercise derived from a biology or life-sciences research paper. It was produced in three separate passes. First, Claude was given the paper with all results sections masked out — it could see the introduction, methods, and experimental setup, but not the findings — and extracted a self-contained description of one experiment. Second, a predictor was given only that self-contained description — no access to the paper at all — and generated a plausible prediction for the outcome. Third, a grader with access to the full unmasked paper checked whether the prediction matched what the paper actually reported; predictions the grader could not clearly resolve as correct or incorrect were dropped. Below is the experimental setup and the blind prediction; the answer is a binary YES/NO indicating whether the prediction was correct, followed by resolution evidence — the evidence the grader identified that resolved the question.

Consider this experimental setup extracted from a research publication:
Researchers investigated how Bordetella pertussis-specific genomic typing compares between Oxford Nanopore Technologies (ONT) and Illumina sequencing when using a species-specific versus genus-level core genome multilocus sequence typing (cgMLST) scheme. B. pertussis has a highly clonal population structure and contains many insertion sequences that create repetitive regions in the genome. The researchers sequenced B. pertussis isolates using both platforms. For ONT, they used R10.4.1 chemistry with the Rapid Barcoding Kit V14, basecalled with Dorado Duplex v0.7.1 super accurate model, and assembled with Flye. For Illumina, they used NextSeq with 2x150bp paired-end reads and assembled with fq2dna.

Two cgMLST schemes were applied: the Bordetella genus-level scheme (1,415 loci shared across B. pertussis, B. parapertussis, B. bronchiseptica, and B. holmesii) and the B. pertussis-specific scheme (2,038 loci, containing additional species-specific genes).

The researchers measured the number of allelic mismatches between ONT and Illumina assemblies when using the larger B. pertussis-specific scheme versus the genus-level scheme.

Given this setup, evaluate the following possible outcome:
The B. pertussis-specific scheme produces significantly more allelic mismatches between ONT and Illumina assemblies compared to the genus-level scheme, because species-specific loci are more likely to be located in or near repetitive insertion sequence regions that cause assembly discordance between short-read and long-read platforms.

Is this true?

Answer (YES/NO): NO